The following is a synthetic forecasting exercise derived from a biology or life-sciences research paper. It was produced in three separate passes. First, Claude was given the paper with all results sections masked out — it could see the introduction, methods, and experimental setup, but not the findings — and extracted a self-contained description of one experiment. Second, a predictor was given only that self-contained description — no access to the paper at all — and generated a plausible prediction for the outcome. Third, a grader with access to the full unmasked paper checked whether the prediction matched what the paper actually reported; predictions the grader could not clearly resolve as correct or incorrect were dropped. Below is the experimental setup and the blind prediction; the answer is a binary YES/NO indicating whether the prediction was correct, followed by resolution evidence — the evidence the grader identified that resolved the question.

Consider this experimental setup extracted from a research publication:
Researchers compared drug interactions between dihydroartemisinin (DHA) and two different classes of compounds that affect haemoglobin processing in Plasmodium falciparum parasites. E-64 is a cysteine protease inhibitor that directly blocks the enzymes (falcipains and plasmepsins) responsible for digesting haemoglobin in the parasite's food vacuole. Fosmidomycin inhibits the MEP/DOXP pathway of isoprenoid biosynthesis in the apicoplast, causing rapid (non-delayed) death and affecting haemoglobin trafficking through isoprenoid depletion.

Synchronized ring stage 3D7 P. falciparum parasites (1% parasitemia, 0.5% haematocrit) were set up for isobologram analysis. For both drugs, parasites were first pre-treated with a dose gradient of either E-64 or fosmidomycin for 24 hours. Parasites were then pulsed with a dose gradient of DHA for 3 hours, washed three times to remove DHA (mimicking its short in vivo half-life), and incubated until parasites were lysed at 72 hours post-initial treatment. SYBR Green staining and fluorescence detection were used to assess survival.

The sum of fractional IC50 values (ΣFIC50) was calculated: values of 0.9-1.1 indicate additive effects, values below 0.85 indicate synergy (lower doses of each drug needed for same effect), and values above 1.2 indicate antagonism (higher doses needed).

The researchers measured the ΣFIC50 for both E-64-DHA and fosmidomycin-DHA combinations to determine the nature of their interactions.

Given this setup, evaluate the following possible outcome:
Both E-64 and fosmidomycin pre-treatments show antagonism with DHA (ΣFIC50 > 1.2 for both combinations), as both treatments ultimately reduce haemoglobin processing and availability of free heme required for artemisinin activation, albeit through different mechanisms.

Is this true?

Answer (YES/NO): YES